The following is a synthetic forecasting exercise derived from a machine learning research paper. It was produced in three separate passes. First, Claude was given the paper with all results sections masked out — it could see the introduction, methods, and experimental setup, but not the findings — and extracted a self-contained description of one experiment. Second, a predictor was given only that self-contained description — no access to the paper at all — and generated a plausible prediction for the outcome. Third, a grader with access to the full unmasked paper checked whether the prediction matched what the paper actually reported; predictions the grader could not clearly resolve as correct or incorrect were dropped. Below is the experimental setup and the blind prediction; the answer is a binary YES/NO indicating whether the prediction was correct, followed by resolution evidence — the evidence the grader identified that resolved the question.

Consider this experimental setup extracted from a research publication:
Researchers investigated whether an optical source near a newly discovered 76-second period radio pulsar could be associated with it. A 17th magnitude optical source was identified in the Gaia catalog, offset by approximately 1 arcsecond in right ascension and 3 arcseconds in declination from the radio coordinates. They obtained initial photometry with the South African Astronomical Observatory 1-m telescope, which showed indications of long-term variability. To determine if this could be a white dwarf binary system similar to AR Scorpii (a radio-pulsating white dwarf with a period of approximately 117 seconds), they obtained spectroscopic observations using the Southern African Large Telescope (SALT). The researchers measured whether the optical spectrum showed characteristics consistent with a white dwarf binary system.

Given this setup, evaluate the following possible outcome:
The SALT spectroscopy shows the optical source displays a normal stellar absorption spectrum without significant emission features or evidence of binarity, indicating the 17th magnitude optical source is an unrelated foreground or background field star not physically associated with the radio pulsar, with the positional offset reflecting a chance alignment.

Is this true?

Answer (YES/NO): YES